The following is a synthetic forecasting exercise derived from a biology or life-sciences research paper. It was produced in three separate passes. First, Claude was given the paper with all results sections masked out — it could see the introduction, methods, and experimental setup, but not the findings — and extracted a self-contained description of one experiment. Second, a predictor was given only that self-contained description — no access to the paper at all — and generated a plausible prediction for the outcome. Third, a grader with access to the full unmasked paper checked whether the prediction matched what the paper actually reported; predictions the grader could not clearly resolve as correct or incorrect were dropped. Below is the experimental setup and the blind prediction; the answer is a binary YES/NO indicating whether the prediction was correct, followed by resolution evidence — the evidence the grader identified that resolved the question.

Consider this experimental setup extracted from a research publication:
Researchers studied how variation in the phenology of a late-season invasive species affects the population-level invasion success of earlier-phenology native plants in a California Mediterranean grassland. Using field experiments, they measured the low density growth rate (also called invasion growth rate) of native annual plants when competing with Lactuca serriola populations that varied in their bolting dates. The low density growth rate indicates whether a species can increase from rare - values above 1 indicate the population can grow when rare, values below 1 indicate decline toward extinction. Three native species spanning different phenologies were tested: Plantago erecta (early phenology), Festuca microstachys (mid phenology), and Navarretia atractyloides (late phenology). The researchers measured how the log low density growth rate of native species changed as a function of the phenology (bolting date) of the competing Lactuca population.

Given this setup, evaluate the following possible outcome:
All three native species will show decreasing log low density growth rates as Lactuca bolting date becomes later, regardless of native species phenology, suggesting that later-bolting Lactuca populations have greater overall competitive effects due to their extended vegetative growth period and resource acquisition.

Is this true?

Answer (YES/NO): NO